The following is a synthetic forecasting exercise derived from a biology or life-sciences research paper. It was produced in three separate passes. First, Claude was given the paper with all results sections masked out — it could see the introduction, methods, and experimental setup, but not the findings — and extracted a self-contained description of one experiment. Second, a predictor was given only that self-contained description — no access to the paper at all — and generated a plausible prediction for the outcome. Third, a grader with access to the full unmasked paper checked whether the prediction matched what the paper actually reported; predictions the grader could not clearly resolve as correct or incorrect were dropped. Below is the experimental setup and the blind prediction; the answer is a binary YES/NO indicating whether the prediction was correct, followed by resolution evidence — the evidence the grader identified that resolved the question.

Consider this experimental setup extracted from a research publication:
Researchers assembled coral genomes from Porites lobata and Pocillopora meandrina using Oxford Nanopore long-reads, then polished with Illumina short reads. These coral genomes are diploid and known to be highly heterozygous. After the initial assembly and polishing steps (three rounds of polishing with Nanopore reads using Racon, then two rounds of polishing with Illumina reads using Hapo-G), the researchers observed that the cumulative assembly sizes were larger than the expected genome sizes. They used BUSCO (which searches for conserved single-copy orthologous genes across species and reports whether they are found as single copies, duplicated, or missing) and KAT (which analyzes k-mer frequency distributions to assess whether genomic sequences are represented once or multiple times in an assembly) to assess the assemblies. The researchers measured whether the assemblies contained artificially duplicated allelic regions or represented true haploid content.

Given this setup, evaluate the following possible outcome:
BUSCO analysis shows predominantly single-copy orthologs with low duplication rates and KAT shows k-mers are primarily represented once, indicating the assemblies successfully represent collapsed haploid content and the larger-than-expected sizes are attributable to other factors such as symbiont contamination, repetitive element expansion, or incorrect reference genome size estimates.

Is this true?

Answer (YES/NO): NO